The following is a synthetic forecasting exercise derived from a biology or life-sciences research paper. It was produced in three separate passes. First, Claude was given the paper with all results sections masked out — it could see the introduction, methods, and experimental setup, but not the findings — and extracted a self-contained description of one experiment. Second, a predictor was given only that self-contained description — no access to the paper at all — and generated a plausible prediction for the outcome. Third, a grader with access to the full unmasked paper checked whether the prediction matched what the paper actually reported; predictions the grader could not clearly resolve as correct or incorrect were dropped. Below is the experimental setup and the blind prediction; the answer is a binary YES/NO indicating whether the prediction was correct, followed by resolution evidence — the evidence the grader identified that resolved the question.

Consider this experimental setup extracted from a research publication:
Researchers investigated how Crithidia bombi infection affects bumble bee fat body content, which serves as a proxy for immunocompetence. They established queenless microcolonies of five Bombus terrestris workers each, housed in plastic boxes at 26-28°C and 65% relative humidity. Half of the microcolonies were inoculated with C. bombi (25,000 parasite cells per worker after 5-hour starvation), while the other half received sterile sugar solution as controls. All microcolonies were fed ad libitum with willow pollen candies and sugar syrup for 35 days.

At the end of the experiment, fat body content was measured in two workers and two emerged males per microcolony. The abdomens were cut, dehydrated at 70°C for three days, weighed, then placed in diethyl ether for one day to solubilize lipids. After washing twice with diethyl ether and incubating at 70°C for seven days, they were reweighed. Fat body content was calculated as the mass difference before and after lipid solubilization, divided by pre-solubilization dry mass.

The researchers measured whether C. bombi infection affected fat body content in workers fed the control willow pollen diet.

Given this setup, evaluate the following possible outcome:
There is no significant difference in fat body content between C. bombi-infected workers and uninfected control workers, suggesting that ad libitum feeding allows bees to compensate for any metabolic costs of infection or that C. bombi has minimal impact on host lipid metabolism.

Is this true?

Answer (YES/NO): YES